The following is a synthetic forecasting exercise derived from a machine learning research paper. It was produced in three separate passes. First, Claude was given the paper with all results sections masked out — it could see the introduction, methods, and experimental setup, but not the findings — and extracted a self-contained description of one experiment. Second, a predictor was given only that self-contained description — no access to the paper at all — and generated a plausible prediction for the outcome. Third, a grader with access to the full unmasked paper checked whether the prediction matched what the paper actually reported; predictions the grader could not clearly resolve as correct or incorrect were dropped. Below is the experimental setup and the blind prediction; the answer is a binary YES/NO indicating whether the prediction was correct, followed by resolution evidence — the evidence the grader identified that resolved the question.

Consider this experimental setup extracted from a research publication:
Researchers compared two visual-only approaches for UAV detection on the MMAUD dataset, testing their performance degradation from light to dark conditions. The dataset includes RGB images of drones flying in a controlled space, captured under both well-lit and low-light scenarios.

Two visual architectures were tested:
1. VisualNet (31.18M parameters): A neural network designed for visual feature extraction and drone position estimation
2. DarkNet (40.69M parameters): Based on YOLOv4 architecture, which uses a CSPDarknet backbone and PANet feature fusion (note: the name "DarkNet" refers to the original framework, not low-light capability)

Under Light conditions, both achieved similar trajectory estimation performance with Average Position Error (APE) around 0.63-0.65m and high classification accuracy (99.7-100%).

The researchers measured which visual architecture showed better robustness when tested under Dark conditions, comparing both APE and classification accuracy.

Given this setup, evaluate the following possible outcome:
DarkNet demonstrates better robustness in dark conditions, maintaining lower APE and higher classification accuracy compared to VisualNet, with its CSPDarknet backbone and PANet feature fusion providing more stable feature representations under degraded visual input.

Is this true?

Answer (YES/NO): YES